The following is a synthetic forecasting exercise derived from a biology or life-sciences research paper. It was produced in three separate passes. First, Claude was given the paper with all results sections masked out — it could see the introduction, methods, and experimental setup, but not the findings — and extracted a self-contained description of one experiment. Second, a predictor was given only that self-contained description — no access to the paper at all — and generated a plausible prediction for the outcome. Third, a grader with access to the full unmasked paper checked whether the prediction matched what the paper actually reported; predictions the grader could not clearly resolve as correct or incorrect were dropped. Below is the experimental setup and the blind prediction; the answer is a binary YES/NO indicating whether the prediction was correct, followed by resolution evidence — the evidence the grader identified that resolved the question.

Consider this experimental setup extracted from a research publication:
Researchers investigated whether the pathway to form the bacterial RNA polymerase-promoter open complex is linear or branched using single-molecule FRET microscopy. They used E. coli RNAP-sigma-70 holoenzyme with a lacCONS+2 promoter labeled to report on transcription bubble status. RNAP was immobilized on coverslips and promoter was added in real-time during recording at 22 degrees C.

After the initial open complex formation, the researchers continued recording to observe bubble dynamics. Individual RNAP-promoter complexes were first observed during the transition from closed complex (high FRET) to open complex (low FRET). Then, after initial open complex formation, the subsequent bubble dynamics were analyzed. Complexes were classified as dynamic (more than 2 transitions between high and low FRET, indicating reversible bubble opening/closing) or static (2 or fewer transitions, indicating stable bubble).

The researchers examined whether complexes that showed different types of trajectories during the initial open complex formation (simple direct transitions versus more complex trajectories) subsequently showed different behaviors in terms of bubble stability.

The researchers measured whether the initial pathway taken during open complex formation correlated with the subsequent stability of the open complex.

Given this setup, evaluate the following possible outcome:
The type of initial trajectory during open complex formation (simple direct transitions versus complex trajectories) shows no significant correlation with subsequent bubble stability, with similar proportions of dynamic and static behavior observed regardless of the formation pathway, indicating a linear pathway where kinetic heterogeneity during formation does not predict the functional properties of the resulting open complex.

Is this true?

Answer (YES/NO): NO